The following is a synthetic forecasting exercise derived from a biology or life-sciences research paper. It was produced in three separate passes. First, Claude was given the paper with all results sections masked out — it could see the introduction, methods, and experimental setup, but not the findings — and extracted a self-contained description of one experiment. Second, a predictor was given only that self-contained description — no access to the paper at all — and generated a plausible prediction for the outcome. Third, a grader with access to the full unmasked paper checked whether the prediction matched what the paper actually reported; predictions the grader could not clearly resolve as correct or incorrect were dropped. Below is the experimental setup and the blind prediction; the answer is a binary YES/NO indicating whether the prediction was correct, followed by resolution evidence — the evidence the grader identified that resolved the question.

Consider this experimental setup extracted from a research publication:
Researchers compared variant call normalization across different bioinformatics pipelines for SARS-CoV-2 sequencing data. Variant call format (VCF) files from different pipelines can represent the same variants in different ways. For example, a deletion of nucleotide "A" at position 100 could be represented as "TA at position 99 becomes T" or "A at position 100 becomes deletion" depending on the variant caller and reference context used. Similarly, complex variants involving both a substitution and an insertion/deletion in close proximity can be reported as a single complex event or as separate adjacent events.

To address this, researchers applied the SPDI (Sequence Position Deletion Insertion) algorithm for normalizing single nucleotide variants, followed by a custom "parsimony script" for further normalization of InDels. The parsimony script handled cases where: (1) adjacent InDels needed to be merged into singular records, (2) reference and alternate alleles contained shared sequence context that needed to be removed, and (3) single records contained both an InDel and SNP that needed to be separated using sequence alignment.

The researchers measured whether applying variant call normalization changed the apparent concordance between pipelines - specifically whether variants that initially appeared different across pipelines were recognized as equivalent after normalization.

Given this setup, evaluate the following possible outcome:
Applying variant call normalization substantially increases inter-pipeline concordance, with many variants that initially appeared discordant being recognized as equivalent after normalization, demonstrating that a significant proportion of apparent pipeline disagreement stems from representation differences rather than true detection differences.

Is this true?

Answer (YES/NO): YES